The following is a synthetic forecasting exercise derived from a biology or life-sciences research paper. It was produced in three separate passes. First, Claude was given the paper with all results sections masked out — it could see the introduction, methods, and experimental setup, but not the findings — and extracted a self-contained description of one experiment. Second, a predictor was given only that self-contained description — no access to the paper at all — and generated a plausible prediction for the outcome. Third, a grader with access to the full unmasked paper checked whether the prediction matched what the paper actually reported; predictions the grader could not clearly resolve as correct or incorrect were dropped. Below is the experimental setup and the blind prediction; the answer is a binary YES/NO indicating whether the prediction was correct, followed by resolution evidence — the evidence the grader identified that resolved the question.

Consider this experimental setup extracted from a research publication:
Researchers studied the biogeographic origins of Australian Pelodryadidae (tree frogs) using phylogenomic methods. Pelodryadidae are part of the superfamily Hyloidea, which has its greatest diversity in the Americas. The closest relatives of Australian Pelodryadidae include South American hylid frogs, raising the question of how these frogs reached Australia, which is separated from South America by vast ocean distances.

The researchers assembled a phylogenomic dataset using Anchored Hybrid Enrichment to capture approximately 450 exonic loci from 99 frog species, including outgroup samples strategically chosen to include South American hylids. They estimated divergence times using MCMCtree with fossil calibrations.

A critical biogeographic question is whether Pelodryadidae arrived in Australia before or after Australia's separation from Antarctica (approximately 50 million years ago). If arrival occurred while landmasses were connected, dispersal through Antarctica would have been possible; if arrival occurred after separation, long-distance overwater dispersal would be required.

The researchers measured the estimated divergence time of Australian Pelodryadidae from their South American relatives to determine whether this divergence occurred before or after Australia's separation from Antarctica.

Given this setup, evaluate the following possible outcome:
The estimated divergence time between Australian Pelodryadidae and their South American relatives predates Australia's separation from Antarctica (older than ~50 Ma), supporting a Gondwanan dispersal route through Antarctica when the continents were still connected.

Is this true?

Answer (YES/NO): NO